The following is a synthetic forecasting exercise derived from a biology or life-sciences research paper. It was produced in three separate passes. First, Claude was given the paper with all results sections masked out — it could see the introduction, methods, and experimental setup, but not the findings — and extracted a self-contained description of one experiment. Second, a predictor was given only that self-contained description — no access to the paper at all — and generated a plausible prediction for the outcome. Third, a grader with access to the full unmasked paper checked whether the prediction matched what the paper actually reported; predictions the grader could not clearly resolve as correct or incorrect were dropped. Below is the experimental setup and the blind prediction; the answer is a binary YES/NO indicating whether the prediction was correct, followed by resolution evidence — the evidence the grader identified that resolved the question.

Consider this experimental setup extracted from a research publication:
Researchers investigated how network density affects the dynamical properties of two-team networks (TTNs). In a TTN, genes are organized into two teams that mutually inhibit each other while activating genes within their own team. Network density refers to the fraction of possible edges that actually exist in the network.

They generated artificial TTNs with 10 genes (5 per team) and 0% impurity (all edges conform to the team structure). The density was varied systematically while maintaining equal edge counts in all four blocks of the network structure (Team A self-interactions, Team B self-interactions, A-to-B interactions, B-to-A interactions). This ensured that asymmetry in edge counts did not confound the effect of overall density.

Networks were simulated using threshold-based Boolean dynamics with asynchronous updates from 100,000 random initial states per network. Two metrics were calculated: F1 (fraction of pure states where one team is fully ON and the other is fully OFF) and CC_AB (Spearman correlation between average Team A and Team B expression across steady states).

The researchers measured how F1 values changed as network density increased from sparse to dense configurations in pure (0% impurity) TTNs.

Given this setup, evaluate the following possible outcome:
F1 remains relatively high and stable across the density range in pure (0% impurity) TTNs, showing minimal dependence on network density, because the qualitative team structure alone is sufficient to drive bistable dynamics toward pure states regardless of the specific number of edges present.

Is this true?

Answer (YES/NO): NO